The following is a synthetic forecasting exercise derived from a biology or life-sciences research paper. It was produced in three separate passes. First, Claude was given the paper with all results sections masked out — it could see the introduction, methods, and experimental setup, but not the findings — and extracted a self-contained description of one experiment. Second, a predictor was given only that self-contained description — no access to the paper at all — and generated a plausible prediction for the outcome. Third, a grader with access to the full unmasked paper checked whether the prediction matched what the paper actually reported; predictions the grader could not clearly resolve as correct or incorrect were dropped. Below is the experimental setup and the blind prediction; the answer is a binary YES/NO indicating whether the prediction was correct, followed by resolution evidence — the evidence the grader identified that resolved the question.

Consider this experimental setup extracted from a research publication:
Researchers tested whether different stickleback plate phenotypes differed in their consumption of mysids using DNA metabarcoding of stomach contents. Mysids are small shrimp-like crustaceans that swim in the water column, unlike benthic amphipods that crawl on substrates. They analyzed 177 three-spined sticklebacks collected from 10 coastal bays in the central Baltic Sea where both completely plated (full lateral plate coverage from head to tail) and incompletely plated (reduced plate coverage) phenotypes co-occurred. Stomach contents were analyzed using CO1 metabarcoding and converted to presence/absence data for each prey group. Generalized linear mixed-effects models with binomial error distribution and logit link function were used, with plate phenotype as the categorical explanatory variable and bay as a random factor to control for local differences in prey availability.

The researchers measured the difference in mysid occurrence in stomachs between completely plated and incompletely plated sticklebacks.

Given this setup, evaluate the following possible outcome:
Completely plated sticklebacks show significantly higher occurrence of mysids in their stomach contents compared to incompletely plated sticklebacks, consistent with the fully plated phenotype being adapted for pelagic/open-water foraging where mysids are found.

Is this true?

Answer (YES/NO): NO